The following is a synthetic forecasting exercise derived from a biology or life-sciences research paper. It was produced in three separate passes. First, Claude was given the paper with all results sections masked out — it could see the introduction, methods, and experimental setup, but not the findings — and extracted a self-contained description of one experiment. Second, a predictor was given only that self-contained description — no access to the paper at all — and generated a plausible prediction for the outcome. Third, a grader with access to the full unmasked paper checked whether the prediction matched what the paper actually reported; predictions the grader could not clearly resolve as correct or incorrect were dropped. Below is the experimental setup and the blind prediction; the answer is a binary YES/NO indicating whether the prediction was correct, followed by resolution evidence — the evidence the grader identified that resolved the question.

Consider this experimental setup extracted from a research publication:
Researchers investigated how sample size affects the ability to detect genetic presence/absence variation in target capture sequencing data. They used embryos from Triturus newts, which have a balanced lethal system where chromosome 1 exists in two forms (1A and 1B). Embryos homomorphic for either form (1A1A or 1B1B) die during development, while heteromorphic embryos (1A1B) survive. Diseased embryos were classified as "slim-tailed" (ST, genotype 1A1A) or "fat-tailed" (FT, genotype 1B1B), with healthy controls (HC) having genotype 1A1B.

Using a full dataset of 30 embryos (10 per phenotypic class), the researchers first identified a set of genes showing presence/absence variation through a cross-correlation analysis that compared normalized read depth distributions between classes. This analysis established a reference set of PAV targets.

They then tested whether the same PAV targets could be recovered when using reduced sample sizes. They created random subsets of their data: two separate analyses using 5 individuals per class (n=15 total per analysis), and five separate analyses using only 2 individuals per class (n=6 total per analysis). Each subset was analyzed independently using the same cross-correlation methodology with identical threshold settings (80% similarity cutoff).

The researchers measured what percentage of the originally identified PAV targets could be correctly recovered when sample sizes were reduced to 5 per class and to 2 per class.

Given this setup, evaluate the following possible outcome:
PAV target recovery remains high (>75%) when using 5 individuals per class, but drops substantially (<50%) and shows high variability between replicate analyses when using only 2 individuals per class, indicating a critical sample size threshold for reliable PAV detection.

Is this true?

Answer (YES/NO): NO